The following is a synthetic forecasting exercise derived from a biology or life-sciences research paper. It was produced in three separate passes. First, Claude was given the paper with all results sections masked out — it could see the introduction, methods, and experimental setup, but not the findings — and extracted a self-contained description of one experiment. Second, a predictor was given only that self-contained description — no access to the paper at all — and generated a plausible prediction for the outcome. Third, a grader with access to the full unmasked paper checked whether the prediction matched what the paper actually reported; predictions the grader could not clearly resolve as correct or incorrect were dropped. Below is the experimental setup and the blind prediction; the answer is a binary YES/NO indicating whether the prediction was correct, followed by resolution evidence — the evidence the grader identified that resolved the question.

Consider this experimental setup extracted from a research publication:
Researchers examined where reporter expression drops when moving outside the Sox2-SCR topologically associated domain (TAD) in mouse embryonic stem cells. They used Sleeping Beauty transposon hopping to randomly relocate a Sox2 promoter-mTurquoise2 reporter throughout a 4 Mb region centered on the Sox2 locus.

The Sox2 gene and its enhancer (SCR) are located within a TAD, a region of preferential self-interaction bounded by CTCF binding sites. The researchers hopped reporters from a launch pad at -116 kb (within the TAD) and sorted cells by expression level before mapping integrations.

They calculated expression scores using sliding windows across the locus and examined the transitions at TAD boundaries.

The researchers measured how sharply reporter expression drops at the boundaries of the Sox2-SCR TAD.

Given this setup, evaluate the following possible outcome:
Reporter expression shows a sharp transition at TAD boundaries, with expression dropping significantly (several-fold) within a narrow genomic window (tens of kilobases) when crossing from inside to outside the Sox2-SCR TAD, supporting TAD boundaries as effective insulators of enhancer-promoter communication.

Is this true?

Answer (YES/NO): YES